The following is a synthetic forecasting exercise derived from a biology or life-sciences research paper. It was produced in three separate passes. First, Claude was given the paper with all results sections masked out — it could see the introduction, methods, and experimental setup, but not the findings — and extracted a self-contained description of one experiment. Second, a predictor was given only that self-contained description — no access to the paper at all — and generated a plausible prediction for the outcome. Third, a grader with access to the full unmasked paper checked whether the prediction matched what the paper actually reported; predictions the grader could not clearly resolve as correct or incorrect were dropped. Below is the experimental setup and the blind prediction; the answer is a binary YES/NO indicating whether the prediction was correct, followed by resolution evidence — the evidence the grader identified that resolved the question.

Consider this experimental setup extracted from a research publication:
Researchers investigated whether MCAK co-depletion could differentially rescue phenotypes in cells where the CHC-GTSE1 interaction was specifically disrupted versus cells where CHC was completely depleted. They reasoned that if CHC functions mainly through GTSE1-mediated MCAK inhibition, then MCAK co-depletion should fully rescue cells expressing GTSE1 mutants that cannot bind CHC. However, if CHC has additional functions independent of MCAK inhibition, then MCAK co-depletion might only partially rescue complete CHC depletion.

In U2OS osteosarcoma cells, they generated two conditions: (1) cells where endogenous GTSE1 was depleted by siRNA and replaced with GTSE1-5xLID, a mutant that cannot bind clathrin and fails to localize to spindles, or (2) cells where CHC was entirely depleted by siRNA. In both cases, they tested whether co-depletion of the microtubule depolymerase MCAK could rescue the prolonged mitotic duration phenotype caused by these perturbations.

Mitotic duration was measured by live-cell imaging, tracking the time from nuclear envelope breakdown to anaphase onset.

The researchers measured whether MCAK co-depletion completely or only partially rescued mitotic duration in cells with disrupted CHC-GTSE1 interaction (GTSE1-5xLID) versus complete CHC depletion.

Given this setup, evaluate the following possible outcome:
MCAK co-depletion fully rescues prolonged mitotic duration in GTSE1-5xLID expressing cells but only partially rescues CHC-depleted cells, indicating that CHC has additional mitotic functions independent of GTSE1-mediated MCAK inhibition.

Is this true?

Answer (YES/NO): YES